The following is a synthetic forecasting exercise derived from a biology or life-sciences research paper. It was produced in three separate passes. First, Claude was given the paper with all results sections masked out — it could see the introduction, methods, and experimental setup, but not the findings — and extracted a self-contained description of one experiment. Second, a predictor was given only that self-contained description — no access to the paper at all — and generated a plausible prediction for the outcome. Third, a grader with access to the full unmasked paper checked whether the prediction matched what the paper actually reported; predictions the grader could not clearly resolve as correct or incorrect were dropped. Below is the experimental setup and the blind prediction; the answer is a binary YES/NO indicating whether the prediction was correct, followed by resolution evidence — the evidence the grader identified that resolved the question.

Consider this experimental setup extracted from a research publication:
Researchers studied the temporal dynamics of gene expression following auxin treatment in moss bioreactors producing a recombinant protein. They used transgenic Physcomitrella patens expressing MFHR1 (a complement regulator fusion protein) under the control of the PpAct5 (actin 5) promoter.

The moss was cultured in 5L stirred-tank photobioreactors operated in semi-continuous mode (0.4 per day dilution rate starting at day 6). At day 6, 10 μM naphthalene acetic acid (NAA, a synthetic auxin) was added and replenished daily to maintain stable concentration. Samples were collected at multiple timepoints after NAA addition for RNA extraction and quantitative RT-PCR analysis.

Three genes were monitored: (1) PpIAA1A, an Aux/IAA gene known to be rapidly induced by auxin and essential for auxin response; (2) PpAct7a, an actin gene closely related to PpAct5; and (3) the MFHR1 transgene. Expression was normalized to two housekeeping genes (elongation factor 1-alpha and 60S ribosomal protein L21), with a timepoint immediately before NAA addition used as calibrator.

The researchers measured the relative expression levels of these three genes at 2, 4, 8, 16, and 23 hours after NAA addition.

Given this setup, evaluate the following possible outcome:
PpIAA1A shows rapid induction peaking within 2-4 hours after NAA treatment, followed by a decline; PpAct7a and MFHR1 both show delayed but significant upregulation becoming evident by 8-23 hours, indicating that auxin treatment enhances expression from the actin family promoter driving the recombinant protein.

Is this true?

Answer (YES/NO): NO